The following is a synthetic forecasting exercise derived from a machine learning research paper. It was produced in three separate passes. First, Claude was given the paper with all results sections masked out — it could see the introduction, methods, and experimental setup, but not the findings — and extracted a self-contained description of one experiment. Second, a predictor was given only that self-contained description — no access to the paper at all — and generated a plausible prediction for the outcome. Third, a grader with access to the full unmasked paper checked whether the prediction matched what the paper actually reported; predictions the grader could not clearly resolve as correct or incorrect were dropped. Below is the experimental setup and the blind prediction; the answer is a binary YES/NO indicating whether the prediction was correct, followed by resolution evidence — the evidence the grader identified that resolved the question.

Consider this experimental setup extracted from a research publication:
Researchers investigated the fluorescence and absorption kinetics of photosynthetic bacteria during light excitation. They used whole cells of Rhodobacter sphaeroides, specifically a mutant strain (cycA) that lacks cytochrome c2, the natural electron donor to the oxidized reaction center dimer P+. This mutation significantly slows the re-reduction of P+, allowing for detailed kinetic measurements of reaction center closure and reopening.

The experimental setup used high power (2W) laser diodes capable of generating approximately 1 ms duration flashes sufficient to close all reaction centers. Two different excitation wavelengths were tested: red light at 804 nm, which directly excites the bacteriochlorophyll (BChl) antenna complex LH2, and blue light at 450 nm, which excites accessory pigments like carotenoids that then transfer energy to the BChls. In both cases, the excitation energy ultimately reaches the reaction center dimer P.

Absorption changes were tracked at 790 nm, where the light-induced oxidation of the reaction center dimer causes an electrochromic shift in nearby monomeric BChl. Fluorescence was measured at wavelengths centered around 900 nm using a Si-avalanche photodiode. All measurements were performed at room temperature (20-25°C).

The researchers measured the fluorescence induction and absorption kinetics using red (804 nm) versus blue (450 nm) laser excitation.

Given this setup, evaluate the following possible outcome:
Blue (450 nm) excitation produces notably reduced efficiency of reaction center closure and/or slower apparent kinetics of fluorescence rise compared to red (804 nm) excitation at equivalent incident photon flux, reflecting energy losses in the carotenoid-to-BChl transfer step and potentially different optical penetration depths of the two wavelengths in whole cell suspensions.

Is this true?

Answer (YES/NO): NO